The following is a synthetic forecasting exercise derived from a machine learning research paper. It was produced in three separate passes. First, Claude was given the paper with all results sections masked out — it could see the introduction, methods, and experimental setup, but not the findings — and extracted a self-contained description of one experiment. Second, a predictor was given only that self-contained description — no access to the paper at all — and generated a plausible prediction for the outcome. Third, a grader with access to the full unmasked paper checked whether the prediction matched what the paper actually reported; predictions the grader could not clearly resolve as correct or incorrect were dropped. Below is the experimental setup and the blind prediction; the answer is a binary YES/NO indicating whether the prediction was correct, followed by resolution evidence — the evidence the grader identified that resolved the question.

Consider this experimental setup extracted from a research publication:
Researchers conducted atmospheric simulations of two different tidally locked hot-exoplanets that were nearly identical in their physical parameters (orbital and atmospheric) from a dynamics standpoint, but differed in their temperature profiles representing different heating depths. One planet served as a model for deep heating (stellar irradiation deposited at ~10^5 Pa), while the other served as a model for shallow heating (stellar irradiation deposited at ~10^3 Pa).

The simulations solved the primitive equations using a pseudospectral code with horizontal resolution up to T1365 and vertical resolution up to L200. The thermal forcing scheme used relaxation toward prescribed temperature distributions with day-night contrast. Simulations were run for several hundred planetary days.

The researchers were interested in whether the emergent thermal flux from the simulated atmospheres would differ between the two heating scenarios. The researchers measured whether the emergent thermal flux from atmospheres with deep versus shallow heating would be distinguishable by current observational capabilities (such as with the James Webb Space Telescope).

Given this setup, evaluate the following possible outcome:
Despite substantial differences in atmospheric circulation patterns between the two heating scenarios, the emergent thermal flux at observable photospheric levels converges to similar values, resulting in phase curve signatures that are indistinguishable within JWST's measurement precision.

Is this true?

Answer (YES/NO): NO